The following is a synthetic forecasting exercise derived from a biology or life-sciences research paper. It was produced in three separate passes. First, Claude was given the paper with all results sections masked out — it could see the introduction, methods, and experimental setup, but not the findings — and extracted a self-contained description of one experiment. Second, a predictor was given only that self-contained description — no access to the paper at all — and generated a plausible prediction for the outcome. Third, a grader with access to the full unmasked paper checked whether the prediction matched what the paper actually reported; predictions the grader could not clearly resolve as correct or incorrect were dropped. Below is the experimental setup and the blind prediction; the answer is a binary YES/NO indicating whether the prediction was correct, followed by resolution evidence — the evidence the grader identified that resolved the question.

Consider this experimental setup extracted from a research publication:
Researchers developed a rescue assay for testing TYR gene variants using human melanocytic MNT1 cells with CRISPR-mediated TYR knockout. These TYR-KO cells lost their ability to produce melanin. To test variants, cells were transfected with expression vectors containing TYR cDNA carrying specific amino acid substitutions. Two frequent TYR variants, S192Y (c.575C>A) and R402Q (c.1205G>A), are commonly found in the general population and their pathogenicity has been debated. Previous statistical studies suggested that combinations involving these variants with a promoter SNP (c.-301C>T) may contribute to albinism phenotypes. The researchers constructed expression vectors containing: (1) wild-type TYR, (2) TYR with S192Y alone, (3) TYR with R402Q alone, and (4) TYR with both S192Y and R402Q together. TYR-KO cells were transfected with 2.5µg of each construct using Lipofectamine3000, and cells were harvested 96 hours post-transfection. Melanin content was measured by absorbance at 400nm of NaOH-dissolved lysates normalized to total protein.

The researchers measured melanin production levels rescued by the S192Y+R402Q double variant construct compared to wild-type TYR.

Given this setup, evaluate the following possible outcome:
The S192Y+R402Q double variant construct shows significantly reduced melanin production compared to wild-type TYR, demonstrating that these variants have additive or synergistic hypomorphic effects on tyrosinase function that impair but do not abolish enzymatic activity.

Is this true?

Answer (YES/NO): YES